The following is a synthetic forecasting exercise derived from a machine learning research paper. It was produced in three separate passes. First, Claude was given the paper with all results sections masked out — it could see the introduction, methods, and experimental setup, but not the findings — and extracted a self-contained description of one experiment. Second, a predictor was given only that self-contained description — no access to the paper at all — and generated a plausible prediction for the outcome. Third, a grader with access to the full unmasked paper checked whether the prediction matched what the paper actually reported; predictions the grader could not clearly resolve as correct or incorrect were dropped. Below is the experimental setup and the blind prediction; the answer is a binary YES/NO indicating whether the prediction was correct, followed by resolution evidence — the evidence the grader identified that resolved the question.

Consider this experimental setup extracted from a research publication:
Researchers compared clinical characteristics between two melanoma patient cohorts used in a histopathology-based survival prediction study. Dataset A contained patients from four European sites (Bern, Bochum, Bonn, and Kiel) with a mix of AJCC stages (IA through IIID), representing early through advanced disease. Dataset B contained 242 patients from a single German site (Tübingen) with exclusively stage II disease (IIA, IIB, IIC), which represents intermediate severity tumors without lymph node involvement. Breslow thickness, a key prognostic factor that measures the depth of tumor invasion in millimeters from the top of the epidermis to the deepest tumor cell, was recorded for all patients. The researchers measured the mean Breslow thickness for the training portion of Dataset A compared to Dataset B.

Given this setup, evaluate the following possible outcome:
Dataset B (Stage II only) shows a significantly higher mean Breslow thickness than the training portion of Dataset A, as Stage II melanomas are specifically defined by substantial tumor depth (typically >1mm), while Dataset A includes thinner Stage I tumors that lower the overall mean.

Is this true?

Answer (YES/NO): YES